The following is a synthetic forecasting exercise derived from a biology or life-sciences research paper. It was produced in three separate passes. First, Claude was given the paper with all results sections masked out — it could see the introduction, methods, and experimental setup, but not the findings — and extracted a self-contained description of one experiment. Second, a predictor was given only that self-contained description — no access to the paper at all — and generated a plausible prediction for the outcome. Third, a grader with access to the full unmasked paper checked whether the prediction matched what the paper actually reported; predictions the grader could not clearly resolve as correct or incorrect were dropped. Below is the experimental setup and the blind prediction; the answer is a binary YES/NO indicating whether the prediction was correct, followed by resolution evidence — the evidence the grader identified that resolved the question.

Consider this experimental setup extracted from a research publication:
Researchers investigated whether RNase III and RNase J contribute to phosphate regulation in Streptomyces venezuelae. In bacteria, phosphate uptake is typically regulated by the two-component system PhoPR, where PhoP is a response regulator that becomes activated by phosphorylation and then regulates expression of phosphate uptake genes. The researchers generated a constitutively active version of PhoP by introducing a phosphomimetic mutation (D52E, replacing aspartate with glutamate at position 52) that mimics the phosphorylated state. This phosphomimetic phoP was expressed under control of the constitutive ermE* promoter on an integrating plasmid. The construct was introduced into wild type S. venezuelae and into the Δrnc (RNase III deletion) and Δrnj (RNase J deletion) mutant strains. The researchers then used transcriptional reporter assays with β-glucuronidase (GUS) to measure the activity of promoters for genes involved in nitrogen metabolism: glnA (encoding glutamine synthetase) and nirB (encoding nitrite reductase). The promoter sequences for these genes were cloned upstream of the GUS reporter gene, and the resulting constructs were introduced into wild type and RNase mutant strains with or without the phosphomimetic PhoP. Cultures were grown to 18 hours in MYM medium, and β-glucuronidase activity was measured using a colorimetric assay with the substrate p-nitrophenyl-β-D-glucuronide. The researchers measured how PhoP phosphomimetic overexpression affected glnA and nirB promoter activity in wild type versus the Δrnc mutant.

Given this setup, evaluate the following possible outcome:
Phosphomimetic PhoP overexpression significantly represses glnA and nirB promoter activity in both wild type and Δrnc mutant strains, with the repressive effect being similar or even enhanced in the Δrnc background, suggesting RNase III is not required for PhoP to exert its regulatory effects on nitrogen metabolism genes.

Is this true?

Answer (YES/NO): NO